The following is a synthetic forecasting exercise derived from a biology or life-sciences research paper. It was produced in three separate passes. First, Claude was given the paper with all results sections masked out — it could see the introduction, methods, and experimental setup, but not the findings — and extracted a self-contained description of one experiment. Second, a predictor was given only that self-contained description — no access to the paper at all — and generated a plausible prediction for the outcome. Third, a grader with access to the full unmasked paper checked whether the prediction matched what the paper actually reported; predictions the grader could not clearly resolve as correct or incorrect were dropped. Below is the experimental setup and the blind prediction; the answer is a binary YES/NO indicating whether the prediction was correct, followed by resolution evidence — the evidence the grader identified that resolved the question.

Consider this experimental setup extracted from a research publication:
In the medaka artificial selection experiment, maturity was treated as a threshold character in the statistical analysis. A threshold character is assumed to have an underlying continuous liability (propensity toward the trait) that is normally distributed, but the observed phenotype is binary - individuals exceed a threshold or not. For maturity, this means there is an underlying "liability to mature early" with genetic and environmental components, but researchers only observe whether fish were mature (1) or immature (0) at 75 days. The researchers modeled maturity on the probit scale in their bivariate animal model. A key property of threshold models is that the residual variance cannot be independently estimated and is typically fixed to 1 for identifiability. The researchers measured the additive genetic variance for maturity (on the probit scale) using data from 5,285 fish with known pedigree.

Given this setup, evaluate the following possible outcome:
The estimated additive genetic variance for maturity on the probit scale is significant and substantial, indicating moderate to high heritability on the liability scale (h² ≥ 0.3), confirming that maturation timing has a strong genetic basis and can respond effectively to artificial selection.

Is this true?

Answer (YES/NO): NO